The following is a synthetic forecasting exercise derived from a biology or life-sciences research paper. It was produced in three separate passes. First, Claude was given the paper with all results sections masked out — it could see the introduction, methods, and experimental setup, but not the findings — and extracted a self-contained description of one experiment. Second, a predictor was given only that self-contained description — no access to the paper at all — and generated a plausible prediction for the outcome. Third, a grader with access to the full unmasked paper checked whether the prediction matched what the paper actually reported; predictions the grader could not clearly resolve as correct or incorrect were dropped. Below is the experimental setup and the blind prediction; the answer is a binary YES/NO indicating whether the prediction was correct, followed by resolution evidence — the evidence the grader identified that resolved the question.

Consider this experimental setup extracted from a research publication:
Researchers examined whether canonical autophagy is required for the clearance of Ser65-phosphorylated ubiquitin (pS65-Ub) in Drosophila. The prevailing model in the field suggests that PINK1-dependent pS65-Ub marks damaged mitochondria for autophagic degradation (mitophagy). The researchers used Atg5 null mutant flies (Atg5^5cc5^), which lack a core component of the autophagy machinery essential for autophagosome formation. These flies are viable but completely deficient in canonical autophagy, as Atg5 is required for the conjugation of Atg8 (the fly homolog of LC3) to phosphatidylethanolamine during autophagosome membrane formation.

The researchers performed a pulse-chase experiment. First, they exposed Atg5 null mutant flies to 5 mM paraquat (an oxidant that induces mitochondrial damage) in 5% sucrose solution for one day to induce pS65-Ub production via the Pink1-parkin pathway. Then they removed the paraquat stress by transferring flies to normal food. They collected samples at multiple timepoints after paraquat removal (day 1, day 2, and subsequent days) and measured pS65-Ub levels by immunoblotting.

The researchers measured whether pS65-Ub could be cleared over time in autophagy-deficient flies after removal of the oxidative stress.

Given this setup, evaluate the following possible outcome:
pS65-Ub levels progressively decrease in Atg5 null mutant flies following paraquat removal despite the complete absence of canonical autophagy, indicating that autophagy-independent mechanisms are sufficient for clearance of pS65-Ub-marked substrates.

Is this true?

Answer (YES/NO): NO